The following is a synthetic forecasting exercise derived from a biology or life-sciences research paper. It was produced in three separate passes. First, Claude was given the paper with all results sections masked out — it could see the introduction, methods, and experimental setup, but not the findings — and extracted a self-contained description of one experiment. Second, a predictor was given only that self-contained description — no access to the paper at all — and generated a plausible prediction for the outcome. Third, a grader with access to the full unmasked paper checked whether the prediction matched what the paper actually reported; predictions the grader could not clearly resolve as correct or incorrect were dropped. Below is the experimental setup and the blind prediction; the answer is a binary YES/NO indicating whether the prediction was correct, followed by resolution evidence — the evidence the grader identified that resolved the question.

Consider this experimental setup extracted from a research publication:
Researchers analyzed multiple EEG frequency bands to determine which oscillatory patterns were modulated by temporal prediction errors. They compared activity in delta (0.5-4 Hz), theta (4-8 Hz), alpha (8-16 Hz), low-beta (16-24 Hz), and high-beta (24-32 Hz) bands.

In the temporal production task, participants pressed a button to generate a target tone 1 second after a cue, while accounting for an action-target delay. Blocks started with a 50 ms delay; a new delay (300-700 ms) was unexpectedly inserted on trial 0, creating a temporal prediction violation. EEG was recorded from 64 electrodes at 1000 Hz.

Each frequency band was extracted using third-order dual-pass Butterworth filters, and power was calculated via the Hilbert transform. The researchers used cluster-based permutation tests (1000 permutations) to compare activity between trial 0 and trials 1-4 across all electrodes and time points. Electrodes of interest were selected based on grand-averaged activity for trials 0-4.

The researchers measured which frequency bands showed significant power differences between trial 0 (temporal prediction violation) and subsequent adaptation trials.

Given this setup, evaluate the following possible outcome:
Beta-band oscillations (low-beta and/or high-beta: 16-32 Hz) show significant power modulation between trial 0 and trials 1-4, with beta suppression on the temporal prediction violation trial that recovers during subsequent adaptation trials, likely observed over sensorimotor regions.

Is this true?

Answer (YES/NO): NO